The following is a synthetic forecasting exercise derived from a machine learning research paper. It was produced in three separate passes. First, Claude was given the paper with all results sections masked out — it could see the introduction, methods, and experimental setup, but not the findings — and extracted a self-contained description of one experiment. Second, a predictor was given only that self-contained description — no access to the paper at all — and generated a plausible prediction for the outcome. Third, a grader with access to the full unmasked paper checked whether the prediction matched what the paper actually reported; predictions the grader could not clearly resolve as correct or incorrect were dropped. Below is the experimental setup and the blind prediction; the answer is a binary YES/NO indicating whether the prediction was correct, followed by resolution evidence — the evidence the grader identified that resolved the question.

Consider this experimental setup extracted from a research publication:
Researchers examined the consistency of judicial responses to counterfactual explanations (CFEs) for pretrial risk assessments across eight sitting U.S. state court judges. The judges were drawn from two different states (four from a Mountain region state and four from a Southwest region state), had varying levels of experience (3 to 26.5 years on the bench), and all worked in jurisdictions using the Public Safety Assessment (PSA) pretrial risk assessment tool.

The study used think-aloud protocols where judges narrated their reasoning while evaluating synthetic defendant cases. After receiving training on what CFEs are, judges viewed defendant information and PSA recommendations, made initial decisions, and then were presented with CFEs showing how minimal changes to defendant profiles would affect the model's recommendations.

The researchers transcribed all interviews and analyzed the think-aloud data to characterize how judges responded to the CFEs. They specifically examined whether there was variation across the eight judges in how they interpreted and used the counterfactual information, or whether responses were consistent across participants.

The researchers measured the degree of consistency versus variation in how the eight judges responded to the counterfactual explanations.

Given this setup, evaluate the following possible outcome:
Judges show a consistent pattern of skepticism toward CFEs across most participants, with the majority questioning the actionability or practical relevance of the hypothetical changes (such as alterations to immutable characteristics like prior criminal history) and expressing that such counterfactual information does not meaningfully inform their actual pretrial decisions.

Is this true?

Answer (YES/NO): YES